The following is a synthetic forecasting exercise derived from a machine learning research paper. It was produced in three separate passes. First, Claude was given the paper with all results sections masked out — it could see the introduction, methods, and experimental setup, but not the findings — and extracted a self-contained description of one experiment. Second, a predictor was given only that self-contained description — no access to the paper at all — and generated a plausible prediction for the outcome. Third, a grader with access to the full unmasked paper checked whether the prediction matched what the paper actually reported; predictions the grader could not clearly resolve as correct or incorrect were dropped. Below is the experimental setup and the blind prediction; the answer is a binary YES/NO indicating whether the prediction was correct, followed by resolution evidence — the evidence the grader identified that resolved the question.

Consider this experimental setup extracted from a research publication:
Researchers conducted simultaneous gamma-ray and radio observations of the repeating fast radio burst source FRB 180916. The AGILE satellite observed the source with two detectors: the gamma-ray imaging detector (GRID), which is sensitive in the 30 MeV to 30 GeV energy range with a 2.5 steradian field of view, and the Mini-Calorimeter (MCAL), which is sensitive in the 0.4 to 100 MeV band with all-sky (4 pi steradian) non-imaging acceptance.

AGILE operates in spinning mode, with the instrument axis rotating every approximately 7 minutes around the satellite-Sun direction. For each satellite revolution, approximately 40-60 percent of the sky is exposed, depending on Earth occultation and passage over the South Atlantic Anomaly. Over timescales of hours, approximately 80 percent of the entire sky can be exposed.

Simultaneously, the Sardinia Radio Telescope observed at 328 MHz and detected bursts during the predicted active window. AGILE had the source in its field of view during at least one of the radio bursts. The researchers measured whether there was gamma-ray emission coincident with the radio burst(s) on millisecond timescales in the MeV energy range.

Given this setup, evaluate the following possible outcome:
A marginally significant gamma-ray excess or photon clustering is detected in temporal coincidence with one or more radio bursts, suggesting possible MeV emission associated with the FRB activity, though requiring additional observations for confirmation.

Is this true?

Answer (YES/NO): NO